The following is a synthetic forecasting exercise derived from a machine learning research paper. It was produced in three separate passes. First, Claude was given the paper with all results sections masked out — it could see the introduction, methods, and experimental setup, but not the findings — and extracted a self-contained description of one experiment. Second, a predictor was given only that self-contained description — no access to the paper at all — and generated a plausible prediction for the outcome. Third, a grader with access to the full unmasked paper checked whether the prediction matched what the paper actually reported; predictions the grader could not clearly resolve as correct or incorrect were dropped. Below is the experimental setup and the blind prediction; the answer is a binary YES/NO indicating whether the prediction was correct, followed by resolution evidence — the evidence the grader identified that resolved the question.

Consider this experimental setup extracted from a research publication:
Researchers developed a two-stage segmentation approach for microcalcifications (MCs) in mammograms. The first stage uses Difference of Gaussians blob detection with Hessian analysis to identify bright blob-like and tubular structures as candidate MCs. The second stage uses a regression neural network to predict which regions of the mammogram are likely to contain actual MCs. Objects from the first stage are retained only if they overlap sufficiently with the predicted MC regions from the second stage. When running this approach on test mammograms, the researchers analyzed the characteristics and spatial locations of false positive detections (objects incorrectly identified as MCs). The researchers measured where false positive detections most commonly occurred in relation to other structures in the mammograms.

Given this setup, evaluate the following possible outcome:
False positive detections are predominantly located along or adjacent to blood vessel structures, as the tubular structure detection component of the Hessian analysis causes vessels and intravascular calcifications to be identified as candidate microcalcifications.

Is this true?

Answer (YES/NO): NO